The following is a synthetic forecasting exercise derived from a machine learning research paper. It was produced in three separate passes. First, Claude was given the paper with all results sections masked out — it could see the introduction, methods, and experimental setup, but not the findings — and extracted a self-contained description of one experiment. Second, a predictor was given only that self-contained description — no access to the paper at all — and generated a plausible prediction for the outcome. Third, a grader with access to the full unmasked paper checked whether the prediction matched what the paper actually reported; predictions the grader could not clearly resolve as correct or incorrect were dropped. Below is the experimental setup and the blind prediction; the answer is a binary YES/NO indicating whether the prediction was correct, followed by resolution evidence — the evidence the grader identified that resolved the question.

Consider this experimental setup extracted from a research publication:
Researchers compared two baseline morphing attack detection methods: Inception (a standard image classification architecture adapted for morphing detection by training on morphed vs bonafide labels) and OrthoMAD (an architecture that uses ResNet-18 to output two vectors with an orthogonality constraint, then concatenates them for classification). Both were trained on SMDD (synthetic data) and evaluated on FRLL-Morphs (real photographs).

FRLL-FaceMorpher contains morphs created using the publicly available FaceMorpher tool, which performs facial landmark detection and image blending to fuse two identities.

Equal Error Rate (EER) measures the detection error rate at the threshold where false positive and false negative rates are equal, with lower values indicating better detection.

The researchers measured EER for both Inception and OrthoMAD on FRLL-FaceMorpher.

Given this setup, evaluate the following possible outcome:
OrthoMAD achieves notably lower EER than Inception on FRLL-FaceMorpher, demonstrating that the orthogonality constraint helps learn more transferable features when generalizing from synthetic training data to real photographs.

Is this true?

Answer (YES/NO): YES